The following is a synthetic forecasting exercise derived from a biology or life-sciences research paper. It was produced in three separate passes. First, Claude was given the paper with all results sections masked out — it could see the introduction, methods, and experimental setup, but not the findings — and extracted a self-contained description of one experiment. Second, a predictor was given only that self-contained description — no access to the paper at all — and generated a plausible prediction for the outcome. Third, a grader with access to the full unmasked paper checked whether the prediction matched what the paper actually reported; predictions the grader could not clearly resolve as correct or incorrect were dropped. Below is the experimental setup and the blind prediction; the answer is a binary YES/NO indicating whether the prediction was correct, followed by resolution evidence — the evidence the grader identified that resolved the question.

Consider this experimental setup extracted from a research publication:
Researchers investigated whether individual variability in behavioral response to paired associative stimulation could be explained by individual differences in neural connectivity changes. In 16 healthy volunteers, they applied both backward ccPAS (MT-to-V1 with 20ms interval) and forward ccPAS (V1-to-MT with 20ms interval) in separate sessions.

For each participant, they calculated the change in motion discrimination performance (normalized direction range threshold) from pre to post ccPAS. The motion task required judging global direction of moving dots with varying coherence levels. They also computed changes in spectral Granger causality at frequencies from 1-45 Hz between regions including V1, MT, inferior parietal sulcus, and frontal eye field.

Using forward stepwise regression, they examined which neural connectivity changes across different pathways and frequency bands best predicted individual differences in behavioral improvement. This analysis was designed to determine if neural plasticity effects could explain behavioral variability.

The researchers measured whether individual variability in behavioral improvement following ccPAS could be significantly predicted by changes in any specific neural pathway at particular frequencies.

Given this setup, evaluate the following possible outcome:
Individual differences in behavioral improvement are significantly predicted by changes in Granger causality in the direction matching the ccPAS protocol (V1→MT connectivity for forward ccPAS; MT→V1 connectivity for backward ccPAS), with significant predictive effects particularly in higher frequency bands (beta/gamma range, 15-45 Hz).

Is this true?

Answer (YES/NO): NO